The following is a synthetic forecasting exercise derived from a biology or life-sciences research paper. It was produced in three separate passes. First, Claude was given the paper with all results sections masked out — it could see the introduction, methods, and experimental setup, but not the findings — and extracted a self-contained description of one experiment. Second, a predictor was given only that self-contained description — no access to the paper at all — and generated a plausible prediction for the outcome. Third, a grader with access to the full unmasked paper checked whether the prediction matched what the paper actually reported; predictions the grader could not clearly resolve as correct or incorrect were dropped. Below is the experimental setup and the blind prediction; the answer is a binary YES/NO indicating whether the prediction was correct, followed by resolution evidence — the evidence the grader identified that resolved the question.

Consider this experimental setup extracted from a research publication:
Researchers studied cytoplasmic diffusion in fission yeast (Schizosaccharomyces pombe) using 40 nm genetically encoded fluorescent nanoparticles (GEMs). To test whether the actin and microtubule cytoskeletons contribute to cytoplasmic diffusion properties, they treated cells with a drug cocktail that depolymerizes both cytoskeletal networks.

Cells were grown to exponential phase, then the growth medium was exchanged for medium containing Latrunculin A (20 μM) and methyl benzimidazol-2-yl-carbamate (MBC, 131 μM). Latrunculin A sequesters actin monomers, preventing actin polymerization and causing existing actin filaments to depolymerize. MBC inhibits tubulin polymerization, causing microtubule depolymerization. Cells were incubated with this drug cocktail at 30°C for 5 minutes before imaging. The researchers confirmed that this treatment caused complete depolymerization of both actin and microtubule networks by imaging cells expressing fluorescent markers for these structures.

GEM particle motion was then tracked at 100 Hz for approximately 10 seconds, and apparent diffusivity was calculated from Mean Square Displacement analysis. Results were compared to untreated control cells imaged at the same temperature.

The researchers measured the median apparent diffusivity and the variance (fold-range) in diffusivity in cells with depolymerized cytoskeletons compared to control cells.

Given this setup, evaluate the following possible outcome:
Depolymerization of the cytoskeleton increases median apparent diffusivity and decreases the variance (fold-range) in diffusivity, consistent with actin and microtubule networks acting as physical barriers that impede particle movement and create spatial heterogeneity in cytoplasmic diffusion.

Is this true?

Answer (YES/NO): NO